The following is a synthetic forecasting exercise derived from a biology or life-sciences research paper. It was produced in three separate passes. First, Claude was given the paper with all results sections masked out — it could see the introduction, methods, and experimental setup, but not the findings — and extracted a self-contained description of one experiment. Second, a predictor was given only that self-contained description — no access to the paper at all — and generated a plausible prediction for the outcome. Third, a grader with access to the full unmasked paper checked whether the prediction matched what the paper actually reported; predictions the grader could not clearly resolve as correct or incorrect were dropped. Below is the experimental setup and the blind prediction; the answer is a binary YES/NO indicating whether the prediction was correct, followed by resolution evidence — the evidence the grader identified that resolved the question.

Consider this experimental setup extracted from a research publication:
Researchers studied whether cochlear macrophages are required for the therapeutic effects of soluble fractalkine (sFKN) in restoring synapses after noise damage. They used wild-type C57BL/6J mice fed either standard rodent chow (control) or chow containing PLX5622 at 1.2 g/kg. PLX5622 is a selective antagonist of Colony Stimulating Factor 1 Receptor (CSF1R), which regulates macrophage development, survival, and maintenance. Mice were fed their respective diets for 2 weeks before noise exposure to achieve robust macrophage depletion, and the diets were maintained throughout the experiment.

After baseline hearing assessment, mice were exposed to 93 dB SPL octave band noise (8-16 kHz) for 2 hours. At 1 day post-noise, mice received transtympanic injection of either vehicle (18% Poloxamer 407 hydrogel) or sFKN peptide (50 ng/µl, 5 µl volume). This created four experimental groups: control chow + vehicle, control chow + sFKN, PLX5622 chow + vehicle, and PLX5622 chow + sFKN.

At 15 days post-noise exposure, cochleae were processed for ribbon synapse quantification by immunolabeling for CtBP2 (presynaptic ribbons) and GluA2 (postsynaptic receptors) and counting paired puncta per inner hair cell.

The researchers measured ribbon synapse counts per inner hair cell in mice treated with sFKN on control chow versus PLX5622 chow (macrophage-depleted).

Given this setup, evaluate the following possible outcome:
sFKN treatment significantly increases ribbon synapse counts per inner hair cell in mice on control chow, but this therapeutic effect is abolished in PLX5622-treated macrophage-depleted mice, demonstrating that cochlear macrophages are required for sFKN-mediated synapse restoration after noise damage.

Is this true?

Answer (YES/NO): YES